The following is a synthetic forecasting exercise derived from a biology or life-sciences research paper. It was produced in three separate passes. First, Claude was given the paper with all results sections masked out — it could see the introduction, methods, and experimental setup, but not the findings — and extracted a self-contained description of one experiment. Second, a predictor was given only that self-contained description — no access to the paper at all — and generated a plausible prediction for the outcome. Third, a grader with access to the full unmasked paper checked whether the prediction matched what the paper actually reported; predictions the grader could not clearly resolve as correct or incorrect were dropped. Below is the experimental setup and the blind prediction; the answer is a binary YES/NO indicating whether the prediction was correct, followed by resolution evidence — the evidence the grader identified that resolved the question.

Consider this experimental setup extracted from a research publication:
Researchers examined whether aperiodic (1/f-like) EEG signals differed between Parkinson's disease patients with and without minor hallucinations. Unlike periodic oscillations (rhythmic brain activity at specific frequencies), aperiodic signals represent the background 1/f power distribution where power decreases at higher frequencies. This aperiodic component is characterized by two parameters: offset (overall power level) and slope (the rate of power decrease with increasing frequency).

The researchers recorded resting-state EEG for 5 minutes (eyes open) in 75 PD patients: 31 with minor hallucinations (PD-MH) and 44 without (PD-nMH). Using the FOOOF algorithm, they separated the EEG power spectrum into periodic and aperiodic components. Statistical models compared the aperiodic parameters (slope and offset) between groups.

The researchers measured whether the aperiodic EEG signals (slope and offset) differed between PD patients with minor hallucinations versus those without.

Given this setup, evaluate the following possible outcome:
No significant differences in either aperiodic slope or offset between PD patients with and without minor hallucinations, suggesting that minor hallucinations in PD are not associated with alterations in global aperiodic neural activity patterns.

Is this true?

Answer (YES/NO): YES